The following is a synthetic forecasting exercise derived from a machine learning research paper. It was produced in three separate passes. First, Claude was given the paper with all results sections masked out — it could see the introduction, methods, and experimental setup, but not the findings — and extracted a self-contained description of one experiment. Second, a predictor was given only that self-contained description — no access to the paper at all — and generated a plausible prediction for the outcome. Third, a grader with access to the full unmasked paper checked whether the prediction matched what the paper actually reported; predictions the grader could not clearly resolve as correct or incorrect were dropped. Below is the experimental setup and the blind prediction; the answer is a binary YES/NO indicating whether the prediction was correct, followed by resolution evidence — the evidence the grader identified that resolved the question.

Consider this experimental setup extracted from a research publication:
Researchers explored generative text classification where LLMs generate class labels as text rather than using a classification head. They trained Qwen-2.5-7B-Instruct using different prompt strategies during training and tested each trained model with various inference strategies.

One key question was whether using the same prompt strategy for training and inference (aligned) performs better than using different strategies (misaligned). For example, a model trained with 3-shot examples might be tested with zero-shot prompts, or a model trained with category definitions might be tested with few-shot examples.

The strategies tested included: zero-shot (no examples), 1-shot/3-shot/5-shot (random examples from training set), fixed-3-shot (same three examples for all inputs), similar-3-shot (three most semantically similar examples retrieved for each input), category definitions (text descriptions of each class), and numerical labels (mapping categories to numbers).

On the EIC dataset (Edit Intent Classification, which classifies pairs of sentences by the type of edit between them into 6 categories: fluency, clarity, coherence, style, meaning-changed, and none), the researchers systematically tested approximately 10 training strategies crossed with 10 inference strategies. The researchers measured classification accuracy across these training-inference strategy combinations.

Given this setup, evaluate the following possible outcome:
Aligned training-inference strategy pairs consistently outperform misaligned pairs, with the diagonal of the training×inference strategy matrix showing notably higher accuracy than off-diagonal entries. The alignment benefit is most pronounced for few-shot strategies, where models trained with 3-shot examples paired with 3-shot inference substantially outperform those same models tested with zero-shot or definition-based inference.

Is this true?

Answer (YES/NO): NO